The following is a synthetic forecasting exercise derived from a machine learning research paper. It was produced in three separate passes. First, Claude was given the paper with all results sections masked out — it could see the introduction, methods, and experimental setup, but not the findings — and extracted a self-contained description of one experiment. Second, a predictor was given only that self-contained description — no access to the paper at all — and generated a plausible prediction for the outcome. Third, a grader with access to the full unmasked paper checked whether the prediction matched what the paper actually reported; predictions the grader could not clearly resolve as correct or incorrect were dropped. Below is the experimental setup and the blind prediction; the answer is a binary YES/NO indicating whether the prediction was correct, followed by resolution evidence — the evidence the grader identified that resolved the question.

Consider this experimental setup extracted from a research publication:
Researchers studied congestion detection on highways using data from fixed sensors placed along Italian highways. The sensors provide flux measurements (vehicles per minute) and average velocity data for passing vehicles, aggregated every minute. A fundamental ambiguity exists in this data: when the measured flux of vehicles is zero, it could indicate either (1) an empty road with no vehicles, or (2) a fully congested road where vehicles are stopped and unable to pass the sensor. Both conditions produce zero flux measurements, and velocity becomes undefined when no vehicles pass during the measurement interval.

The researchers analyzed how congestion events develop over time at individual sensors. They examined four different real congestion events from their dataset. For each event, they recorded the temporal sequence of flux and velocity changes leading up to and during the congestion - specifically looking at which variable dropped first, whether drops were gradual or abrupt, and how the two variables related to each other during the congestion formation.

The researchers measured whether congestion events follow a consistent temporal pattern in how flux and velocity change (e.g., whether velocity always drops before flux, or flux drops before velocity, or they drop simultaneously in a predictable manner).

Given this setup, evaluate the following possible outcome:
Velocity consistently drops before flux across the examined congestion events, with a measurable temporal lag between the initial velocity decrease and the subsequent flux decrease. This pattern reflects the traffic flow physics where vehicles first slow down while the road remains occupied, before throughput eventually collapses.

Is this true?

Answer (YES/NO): NO